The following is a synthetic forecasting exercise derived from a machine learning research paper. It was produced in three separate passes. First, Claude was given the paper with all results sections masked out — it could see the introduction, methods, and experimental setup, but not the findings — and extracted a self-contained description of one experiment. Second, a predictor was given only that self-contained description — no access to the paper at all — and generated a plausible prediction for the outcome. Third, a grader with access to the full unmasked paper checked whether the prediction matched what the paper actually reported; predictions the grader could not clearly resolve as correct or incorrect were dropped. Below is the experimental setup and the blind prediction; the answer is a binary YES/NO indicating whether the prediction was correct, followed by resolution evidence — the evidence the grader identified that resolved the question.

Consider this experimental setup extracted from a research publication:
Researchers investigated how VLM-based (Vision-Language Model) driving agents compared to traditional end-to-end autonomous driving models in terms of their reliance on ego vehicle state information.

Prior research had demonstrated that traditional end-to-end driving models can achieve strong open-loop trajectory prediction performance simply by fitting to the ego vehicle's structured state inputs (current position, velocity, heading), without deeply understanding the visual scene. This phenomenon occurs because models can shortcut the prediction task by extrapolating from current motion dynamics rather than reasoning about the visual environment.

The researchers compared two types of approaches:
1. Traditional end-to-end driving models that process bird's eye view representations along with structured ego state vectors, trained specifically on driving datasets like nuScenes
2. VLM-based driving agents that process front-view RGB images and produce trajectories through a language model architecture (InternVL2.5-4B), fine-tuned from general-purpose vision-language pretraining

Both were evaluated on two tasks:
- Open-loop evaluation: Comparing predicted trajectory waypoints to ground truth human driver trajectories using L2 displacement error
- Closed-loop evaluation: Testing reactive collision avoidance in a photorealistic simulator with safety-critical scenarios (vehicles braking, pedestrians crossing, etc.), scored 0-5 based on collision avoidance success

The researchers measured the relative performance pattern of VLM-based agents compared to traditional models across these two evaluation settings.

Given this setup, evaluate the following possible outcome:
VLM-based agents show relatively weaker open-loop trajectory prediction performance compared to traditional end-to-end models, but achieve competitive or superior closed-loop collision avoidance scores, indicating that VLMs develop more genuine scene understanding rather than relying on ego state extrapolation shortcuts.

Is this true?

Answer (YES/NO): YES